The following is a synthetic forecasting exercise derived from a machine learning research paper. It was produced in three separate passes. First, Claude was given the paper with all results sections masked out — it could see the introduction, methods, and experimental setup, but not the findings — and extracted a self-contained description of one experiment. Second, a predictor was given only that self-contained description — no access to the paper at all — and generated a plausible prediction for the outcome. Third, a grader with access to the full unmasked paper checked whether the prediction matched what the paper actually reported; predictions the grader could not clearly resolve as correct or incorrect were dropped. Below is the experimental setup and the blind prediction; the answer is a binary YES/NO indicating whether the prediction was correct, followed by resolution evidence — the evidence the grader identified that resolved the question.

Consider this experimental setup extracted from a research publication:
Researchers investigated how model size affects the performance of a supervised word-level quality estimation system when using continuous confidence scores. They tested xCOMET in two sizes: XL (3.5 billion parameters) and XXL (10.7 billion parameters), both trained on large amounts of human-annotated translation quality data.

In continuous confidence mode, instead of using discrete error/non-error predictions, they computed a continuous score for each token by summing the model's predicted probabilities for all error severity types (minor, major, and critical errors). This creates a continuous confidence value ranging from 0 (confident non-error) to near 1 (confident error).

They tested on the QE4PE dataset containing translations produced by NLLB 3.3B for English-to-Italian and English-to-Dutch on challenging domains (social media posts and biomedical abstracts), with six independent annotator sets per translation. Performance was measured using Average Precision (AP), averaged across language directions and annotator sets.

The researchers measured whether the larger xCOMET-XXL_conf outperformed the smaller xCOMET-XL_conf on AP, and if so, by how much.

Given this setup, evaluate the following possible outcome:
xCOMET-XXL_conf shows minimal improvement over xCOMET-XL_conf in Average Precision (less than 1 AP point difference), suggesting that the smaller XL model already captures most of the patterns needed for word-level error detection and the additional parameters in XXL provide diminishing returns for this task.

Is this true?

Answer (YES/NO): NO